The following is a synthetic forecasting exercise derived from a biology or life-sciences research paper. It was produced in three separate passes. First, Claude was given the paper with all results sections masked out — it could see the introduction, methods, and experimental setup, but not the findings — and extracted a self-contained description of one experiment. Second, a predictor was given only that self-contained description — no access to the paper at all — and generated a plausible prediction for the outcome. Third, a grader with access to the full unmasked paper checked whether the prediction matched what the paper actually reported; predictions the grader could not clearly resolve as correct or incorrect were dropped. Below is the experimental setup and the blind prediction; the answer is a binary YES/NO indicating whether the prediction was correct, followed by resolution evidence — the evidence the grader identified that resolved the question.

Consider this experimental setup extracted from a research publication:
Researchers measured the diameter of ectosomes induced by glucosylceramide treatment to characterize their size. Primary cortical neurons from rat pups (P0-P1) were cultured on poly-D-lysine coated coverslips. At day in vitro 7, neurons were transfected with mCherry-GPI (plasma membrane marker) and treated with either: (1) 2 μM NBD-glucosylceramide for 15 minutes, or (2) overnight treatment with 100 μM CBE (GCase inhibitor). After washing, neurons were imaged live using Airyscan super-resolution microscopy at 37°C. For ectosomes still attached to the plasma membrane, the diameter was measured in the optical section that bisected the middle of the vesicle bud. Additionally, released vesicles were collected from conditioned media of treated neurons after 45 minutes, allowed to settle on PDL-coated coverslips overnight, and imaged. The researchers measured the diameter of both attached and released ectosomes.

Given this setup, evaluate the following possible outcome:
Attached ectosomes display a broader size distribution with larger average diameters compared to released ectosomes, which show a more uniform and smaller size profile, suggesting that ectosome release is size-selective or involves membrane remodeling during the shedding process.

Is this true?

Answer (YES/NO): NO